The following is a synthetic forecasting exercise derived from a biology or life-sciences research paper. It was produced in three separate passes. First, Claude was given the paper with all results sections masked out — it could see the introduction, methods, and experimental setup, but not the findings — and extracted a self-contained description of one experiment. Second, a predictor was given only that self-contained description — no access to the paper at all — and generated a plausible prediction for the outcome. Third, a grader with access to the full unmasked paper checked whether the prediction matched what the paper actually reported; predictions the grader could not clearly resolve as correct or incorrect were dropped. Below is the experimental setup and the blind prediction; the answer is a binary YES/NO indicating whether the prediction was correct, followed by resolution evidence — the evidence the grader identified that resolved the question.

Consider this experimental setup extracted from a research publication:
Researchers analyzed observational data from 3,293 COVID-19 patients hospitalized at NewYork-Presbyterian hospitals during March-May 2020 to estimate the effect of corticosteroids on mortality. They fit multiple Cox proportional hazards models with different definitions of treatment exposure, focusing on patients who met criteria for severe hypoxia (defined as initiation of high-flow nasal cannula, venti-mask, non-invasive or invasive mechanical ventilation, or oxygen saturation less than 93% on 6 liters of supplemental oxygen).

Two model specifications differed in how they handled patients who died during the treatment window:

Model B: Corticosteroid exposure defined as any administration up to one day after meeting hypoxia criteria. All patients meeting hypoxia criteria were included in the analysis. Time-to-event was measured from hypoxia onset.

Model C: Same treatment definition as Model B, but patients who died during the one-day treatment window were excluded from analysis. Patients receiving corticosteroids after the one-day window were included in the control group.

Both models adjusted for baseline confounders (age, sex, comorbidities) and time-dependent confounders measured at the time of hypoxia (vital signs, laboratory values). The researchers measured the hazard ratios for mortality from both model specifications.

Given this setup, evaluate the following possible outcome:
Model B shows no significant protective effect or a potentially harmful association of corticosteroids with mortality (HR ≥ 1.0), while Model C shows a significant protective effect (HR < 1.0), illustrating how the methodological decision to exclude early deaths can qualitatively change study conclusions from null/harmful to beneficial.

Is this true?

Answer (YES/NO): NO